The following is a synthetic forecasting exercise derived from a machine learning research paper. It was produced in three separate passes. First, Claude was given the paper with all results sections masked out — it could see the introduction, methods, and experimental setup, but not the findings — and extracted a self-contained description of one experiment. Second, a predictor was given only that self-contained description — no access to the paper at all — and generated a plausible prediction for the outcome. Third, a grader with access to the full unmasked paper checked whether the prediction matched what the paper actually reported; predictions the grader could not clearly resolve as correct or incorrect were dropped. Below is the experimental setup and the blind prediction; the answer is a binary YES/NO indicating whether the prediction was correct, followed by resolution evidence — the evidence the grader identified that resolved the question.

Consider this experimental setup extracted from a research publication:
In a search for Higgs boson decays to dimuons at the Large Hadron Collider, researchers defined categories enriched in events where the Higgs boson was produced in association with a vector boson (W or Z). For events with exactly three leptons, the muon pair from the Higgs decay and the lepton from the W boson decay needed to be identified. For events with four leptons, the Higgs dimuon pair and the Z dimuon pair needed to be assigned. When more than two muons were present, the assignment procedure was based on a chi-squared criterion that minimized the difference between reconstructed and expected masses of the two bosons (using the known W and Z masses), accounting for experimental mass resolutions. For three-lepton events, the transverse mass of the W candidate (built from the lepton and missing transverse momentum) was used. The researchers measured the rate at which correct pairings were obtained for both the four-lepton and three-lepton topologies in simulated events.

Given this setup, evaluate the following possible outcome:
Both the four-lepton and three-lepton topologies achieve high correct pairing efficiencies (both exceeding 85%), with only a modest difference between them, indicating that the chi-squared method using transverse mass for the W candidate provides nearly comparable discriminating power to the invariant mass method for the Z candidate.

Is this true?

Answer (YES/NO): YES